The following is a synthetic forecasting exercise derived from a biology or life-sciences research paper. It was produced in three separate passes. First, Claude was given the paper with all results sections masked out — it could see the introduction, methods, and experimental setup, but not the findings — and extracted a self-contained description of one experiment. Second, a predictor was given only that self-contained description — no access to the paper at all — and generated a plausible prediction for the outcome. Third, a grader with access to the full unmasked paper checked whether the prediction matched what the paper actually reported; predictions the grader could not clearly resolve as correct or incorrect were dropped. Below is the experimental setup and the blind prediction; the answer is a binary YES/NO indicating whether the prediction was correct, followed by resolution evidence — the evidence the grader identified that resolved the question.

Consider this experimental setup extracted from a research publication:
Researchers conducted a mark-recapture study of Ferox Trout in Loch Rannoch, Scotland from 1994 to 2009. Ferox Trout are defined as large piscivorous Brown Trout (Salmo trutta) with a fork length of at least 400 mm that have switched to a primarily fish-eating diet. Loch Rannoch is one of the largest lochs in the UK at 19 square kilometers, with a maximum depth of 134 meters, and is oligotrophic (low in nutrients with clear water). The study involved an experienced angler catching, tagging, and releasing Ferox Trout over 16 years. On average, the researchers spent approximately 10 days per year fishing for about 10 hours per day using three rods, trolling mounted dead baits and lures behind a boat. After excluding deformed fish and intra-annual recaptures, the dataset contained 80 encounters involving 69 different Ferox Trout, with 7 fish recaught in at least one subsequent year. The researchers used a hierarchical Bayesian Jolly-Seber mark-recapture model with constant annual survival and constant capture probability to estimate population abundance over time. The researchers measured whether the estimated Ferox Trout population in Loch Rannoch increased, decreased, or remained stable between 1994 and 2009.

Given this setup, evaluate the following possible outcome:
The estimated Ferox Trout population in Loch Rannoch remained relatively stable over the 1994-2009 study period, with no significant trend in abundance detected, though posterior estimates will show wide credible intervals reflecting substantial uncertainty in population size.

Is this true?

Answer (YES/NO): NO